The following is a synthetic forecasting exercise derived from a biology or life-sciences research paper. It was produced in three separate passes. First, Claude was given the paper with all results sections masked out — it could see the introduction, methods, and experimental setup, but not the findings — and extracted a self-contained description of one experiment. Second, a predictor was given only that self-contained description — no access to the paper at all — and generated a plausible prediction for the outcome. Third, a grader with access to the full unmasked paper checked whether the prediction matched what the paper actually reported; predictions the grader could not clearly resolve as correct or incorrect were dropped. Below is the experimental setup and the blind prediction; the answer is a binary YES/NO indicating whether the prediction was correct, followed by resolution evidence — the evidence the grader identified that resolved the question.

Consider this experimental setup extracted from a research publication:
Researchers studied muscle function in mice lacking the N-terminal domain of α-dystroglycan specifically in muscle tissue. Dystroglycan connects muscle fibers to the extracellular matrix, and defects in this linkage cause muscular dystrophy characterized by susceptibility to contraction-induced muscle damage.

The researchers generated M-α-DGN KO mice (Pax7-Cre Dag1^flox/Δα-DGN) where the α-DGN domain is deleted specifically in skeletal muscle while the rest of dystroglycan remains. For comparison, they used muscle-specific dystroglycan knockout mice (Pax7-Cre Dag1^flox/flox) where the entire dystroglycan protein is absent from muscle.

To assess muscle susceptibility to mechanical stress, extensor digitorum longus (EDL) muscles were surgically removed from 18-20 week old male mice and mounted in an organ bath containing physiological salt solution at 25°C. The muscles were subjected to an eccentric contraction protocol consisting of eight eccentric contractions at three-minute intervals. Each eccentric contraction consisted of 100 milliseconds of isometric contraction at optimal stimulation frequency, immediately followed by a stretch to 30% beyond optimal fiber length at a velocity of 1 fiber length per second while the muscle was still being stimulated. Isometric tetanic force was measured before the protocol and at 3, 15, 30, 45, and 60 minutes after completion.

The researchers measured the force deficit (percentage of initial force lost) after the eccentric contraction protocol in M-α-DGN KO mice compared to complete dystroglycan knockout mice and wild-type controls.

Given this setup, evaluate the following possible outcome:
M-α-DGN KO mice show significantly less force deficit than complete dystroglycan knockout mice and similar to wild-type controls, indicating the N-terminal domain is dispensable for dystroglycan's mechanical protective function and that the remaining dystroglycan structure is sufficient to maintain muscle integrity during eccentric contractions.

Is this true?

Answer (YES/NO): NO